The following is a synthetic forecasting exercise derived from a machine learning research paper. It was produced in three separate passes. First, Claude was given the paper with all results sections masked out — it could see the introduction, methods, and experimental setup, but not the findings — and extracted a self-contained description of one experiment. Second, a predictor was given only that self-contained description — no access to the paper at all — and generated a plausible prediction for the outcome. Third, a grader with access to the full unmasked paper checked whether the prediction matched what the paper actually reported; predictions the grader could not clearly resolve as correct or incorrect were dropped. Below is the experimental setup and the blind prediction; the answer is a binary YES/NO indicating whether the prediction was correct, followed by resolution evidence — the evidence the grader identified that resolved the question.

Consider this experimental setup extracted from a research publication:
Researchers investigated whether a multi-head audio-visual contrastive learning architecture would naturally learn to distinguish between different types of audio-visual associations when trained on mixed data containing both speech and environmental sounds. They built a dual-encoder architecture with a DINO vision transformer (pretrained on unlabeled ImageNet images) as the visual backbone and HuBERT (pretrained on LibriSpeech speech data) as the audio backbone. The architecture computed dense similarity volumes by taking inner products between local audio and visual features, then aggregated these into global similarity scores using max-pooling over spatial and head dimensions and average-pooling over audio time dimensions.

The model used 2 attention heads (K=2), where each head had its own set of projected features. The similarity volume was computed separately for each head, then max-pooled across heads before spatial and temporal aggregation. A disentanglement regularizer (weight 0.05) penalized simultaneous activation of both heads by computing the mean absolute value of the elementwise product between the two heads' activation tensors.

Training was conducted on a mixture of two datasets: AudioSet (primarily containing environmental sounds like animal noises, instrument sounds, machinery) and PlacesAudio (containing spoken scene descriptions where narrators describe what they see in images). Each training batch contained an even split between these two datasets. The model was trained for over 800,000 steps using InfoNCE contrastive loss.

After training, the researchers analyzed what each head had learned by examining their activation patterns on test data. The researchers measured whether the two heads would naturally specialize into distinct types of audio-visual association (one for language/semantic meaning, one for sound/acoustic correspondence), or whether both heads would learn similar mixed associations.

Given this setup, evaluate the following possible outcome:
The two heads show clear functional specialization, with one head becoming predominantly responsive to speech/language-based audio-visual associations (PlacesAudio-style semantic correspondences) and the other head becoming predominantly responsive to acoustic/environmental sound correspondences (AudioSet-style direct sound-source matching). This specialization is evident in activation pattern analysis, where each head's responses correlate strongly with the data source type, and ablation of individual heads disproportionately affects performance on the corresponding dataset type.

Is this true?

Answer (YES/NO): NO